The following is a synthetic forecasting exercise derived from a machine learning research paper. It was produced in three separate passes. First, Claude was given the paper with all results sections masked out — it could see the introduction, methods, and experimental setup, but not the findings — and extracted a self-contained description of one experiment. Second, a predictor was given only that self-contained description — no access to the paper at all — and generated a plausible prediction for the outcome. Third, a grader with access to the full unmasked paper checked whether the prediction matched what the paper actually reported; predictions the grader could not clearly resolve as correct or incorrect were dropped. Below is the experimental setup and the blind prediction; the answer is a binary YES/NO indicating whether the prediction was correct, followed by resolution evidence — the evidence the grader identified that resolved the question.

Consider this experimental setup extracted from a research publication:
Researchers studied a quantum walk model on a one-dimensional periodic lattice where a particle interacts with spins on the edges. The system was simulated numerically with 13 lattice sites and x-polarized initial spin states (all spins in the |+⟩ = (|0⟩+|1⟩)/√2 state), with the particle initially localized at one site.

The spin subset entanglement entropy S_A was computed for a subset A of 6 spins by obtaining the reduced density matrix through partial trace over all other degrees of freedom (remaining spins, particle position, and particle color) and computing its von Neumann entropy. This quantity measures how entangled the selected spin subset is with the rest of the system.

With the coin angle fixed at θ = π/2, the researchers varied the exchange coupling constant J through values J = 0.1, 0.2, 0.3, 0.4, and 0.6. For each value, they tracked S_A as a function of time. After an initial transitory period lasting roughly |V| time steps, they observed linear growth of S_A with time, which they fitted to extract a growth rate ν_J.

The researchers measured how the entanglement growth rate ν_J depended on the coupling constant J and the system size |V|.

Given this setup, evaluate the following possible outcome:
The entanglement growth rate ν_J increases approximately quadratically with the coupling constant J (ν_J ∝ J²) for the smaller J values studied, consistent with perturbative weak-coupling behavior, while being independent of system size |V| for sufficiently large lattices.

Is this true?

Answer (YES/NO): NO